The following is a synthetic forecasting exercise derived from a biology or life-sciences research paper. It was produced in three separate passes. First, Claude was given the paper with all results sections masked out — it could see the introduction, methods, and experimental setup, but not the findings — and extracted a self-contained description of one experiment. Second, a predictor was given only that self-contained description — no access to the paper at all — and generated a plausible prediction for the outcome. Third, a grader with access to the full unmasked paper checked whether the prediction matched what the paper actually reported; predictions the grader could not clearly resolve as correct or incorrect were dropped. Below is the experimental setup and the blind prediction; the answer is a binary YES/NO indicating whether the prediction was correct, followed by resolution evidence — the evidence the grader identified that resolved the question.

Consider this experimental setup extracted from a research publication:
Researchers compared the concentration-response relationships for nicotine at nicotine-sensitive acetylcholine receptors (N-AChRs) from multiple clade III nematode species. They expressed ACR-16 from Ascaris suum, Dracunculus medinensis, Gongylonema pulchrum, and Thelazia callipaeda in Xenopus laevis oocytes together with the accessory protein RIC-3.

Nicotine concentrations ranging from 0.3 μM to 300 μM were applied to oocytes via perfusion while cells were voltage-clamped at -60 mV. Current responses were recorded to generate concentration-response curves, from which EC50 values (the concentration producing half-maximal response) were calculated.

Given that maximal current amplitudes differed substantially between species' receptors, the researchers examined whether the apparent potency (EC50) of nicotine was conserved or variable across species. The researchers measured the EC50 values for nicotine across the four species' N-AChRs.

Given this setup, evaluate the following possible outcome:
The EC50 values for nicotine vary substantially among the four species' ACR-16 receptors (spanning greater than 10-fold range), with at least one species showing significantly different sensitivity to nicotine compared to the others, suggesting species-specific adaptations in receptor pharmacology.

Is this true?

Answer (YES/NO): NO